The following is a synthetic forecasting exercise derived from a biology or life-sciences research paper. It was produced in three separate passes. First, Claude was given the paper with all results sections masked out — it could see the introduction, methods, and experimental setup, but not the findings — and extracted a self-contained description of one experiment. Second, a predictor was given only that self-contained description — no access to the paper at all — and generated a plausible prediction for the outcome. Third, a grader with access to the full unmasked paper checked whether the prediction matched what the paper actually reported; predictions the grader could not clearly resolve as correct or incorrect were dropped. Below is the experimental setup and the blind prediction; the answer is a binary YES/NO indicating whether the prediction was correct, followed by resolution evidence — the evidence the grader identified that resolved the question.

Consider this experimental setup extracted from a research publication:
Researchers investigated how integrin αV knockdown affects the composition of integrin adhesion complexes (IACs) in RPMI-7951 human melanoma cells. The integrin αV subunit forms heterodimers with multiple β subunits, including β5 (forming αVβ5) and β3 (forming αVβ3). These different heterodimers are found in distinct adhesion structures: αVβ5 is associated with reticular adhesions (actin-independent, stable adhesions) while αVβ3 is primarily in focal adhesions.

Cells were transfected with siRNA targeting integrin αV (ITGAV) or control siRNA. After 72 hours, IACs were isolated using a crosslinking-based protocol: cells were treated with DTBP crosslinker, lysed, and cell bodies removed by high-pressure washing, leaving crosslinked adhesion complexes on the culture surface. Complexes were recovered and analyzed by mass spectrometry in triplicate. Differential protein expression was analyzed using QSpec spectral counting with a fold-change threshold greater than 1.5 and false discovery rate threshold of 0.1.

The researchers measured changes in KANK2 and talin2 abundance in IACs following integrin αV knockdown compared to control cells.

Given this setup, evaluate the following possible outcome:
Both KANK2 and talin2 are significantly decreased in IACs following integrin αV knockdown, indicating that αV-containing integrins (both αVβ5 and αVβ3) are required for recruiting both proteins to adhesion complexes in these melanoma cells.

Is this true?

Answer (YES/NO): YES